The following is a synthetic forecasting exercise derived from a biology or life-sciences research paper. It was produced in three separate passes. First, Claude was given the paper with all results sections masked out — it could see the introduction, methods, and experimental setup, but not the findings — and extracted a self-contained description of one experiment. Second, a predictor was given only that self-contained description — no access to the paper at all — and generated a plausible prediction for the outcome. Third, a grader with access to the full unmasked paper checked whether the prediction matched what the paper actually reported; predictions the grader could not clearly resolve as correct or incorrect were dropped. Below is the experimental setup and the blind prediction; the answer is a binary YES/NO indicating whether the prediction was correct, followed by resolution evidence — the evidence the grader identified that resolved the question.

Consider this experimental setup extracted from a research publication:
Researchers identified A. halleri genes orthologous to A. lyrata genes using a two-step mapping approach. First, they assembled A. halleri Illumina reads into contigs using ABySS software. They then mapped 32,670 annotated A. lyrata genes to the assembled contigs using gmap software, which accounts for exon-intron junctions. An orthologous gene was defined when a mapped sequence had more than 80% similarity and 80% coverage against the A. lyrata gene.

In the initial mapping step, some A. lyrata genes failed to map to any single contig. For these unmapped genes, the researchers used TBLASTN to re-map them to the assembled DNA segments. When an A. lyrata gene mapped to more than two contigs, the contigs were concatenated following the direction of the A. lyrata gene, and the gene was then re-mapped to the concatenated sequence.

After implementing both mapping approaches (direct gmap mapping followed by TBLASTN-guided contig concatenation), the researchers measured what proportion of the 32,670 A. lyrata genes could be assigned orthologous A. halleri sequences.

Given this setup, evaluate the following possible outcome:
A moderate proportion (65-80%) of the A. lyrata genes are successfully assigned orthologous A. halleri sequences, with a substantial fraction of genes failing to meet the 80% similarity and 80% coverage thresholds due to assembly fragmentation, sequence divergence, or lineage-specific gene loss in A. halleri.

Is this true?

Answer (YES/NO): NO